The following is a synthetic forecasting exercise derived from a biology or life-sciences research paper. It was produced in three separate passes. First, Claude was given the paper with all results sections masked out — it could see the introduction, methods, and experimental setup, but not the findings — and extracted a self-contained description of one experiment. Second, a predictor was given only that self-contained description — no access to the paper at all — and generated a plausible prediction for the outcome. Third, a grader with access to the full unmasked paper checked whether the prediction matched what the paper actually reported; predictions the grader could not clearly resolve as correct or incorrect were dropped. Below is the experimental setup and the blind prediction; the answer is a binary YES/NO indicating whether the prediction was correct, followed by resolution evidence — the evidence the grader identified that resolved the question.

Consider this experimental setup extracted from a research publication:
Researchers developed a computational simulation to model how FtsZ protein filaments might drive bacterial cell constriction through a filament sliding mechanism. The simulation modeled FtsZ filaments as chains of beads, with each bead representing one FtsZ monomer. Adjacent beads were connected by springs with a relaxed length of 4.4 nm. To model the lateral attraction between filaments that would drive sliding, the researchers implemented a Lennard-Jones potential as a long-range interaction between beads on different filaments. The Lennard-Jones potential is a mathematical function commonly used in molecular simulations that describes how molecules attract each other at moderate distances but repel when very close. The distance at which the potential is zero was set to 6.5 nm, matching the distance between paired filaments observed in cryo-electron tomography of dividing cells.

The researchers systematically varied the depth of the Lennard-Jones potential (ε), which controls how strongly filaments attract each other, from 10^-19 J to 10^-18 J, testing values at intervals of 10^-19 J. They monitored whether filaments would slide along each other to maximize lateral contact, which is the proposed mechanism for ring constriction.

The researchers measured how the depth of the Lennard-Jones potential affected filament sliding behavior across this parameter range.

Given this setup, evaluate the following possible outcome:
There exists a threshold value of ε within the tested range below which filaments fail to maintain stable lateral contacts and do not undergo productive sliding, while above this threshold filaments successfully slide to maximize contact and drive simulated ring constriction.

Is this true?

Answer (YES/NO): NO